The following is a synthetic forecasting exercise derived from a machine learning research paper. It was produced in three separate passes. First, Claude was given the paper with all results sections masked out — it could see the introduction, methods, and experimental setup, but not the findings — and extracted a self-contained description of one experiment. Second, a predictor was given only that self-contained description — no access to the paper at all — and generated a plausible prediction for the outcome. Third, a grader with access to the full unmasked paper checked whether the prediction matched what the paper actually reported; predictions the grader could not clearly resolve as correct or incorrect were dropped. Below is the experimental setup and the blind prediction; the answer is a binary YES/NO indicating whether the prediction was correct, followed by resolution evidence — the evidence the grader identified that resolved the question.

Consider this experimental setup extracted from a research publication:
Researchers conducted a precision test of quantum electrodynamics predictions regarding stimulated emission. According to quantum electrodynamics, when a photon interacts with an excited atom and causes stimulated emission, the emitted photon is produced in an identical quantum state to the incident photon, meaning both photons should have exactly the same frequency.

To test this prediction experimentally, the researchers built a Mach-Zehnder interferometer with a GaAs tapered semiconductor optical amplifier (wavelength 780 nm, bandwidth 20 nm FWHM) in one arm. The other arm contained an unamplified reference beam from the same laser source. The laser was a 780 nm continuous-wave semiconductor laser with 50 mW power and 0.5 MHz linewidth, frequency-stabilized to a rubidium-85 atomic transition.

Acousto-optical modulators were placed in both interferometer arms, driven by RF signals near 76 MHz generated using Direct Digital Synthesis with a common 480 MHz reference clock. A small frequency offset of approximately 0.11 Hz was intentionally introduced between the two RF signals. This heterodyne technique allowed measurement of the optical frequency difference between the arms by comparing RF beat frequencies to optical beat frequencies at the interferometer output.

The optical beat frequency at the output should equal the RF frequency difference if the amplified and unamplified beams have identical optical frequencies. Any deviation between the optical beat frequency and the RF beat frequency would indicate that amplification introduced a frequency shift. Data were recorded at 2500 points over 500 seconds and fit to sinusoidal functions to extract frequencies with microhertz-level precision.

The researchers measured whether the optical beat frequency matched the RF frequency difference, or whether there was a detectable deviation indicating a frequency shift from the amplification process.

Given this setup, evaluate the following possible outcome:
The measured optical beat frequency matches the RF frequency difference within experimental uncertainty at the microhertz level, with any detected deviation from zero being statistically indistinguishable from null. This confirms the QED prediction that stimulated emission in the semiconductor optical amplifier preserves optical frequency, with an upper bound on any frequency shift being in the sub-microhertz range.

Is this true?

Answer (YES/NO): NO